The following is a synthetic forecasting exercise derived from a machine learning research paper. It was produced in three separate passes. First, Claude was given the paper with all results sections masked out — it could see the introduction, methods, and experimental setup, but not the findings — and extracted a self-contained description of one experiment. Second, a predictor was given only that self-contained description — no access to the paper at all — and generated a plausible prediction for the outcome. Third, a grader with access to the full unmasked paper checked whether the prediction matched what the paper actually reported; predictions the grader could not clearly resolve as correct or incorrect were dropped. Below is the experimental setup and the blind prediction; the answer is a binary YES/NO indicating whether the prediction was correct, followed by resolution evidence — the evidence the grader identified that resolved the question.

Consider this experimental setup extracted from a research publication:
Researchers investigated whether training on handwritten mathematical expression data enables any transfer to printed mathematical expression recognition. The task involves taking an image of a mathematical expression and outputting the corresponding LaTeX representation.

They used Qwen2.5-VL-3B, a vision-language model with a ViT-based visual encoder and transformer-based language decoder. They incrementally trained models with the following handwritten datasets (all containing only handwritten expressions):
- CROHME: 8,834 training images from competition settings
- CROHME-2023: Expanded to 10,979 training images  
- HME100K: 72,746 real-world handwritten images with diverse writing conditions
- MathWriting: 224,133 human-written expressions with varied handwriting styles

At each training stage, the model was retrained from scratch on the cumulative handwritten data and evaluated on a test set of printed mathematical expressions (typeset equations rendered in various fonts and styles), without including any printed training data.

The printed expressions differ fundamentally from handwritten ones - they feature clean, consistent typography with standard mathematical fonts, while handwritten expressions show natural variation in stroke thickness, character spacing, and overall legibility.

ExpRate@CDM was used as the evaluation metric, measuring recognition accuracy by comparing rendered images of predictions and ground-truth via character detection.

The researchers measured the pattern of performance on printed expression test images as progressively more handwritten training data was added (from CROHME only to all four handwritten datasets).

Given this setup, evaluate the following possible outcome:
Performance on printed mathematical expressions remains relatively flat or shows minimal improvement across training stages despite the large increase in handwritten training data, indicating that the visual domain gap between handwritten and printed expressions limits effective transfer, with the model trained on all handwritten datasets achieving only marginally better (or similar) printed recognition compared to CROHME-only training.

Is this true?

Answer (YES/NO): YES